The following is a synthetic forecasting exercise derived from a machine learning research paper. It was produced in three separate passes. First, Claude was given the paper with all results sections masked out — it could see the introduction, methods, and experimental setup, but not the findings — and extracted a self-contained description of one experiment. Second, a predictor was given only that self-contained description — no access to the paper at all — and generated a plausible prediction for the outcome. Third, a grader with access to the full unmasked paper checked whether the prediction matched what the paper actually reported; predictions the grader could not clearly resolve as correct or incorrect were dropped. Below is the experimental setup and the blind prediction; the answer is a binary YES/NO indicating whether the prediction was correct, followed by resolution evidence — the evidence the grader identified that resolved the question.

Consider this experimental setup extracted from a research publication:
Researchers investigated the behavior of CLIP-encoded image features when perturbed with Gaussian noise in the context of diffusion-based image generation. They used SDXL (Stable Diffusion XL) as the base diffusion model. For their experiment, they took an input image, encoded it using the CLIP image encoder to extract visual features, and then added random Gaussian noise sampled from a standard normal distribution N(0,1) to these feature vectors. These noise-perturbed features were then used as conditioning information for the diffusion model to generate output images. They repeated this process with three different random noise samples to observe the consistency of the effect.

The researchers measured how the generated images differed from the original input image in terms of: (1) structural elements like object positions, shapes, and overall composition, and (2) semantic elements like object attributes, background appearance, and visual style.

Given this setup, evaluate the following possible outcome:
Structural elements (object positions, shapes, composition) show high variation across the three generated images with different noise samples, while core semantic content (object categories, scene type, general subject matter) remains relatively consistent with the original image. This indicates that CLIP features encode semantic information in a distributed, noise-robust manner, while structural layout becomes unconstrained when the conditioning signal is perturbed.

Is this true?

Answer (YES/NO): NO